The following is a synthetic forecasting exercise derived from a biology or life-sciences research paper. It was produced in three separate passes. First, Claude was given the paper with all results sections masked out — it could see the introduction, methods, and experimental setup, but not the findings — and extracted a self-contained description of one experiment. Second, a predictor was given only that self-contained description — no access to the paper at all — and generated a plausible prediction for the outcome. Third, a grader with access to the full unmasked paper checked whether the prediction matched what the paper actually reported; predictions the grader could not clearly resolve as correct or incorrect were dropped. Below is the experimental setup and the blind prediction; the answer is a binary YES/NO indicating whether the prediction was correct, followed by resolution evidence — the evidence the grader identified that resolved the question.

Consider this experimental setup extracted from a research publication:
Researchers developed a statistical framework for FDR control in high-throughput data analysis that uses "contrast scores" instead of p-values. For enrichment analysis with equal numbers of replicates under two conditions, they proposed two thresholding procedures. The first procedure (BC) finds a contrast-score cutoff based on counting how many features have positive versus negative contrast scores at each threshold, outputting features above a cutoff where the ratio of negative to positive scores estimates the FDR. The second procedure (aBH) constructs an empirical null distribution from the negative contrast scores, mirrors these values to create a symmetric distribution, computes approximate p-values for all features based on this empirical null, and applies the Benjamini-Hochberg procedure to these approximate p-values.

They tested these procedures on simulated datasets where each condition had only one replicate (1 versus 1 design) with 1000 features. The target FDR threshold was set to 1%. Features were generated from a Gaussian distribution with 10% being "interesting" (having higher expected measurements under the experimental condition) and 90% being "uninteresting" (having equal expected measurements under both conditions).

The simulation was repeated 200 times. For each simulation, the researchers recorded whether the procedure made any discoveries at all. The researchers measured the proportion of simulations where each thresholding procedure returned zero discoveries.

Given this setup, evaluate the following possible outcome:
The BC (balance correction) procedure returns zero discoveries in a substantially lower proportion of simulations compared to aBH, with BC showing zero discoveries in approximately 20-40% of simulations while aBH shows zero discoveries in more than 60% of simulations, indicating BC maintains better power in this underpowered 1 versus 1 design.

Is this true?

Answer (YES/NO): NO